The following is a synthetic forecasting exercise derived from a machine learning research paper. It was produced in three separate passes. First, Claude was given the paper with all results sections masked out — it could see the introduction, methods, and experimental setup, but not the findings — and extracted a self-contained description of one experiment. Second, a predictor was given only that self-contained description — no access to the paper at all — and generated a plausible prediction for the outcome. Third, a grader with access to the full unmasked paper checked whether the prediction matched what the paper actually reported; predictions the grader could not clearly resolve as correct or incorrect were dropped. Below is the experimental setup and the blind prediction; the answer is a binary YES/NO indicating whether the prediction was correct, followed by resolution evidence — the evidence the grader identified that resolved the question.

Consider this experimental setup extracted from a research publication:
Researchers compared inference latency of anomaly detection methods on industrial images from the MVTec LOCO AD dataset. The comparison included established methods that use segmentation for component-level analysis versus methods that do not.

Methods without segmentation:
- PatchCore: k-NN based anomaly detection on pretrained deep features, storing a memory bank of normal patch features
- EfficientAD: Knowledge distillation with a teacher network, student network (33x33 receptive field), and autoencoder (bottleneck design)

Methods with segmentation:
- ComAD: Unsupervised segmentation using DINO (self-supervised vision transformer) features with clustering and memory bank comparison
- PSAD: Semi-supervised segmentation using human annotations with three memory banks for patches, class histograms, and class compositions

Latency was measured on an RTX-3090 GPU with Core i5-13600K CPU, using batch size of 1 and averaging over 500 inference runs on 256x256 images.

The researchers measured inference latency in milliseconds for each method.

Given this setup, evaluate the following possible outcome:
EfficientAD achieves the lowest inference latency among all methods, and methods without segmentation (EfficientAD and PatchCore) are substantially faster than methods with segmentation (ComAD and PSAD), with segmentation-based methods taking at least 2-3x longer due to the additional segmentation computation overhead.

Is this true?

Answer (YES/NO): NO